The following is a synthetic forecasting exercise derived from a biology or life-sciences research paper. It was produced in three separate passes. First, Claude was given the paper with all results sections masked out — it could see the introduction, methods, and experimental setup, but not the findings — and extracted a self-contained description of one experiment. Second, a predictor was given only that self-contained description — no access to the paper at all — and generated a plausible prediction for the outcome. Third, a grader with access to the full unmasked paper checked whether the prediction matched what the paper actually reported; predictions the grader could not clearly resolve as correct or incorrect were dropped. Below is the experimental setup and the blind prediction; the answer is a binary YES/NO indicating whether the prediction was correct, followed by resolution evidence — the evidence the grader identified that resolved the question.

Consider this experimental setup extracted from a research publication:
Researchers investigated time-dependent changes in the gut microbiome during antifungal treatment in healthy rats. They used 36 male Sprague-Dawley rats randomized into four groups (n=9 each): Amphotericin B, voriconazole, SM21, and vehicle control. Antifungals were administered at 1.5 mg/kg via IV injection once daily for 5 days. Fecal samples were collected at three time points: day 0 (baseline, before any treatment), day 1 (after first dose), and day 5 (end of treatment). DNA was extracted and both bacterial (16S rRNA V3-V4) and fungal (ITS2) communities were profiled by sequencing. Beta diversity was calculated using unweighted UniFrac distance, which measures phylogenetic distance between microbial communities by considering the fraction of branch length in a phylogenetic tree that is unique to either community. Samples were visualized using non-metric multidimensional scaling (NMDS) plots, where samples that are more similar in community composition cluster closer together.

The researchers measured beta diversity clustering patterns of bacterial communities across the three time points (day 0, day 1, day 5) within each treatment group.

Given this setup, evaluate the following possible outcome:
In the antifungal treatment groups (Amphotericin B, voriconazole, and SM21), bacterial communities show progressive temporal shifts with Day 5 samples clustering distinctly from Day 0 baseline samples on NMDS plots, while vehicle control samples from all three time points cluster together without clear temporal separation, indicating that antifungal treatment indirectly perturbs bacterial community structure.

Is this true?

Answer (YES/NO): NO